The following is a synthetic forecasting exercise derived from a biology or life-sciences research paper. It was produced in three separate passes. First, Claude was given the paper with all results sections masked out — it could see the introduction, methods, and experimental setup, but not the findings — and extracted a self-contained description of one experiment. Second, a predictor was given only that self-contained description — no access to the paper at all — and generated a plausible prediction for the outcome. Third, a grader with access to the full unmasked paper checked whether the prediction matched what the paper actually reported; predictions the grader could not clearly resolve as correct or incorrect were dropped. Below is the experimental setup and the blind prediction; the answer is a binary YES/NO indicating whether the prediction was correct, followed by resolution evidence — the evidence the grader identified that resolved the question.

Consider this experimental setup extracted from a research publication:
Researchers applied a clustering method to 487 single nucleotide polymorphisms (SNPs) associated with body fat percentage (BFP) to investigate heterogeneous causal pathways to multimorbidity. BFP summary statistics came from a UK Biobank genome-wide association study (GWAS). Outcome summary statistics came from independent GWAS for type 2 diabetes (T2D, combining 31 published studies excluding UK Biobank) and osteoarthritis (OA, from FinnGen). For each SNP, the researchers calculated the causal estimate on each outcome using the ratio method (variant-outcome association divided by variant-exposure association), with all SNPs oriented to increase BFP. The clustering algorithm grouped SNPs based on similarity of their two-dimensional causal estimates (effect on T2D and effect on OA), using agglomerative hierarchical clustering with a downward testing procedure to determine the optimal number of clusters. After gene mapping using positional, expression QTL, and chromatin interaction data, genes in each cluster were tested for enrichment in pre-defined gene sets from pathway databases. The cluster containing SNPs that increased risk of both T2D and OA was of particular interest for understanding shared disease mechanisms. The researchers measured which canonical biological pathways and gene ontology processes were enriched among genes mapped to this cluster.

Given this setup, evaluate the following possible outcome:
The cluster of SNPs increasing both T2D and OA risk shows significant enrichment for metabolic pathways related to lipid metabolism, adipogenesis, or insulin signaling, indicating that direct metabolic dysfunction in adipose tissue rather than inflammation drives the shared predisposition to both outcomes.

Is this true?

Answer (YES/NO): NO